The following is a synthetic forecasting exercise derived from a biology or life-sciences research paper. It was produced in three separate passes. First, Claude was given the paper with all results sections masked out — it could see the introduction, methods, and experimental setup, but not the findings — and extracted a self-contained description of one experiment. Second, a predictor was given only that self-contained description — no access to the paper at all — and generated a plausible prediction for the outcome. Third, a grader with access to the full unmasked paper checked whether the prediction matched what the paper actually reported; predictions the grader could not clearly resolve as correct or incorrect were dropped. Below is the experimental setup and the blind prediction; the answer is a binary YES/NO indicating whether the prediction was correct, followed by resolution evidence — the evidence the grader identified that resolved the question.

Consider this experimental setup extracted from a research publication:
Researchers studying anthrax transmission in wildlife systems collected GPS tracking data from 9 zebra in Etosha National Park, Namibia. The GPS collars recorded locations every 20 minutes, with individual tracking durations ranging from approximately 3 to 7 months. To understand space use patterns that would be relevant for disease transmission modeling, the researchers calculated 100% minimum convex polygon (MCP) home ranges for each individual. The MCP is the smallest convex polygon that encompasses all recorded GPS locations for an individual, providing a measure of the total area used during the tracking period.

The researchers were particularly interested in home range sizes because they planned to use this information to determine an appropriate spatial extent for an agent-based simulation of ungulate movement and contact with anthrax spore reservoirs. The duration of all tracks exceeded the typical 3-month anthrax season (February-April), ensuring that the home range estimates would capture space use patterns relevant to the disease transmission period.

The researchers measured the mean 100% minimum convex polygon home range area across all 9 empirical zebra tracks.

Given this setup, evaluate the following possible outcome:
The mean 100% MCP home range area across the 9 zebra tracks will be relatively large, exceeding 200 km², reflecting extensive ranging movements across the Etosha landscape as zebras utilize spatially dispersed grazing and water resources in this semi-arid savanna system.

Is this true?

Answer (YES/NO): YES